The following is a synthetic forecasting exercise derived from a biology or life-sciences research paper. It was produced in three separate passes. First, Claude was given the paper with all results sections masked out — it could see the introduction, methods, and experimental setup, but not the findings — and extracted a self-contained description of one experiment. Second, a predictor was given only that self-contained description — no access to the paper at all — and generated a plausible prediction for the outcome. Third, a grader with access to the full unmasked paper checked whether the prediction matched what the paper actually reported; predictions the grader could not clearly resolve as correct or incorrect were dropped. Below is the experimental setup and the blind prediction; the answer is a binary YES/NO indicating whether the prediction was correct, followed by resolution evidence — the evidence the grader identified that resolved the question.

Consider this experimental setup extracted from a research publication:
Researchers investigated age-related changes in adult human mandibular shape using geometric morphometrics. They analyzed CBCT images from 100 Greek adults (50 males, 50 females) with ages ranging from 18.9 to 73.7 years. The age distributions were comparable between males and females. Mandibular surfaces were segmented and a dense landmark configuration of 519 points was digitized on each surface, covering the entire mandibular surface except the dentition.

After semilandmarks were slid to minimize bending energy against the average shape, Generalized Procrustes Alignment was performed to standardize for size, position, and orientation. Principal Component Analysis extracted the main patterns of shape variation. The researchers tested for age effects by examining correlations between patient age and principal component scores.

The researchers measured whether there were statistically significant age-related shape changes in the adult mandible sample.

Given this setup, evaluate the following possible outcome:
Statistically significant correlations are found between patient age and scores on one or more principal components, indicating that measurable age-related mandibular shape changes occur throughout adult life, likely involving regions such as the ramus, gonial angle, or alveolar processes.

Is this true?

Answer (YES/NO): NO